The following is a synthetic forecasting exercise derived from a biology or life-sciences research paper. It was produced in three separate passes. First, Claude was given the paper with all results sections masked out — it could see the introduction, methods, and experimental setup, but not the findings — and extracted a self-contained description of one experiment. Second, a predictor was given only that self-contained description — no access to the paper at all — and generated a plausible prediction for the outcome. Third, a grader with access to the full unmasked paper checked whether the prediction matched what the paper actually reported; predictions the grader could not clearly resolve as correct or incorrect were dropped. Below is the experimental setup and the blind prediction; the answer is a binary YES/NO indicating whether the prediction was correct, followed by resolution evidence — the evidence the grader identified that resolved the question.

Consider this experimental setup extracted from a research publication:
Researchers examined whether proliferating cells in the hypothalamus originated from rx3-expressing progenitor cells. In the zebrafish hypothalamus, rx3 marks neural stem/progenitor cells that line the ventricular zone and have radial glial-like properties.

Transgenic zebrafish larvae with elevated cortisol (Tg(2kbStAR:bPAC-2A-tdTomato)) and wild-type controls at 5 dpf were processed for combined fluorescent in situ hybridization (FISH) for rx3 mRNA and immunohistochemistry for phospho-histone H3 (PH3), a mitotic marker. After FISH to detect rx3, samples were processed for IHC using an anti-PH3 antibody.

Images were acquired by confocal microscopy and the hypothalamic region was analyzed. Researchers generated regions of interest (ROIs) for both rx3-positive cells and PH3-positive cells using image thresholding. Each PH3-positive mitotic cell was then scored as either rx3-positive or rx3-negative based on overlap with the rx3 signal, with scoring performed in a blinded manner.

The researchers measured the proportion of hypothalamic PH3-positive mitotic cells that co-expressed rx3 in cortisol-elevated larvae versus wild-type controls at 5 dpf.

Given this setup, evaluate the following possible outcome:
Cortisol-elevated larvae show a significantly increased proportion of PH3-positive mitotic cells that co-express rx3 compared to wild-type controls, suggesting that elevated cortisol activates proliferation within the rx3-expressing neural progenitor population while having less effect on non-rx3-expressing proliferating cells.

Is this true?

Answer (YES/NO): YES